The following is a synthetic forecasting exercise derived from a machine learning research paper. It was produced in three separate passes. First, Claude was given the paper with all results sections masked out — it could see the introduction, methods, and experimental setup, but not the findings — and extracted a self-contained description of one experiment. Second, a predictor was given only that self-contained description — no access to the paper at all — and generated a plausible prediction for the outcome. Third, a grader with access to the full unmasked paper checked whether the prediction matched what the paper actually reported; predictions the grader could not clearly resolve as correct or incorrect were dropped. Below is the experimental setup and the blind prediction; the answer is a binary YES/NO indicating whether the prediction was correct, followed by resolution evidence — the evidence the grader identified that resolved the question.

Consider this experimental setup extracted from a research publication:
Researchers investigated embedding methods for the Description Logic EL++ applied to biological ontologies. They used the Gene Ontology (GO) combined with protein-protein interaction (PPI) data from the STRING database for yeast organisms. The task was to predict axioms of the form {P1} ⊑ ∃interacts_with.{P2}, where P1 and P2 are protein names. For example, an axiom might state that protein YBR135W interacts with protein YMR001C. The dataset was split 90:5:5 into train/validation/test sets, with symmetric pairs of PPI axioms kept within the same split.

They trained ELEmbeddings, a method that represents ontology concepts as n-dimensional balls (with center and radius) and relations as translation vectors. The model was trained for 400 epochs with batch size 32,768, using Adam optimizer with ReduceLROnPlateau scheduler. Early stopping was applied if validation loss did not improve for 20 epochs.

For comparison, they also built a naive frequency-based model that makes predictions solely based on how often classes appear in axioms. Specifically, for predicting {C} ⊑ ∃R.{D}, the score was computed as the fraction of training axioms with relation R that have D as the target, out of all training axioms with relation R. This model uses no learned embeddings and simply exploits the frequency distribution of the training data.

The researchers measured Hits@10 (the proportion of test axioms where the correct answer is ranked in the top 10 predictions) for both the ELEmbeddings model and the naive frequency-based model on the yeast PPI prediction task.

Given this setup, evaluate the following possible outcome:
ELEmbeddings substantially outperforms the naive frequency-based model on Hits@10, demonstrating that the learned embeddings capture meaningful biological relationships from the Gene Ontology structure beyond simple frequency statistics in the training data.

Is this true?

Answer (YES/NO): YES